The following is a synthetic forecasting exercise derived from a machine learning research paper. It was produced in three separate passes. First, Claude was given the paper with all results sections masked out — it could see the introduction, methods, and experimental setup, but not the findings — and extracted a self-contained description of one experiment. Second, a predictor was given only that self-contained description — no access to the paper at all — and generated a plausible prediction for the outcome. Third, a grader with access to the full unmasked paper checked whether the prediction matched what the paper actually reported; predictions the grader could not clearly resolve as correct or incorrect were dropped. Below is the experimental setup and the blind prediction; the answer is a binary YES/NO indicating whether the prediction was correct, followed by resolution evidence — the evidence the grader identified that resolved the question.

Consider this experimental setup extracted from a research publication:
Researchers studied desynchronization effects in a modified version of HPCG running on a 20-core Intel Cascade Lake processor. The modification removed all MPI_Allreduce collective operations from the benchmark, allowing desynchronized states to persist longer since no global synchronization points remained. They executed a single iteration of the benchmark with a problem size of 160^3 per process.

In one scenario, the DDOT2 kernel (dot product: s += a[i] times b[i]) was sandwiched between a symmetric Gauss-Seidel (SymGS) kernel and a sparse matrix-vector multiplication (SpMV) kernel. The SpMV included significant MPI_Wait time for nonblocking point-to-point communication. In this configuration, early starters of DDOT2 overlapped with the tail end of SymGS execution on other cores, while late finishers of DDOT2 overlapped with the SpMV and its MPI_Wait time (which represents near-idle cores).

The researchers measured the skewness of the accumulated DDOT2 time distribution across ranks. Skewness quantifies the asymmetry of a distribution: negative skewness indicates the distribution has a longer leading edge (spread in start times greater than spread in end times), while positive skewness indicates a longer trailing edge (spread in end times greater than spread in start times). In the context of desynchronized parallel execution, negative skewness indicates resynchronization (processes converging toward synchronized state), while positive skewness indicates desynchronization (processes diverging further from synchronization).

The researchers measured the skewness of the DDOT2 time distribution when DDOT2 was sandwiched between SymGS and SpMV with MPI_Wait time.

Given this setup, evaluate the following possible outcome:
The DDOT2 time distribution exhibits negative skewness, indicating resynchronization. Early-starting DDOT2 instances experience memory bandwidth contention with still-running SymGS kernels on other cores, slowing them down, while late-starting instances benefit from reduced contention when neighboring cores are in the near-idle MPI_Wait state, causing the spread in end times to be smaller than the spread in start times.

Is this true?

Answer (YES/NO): YES